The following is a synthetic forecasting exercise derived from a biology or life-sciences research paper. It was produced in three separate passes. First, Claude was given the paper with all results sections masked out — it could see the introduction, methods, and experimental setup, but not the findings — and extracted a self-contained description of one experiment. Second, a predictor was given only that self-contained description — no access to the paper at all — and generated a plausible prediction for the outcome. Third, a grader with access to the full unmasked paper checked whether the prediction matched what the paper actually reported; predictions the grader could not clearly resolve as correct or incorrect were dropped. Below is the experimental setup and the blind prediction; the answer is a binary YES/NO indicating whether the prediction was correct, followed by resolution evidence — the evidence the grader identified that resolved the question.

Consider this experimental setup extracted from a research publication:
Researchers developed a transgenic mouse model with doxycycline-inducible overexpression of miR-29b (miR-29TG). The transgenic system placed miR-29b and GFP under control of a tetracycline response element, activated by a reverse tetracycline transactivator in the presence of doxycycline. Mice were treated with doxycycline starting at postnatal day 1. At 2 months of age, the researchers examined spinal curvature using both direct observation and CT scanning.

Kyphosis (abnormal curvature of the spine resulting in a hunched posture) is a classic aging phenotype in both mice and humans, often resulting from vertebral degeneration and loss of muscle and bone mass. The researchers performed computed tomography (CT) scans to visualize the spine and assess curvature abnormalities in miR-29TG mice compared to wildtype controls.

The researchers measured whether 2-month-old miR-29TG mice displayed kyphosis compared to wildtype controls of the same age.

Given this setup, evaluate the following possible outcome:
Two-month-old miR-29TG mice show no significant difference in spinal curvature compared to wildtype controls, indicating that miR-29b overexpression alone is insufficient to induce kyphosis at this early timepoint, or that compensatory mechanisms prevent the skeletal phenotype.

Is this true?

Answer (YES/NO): NO